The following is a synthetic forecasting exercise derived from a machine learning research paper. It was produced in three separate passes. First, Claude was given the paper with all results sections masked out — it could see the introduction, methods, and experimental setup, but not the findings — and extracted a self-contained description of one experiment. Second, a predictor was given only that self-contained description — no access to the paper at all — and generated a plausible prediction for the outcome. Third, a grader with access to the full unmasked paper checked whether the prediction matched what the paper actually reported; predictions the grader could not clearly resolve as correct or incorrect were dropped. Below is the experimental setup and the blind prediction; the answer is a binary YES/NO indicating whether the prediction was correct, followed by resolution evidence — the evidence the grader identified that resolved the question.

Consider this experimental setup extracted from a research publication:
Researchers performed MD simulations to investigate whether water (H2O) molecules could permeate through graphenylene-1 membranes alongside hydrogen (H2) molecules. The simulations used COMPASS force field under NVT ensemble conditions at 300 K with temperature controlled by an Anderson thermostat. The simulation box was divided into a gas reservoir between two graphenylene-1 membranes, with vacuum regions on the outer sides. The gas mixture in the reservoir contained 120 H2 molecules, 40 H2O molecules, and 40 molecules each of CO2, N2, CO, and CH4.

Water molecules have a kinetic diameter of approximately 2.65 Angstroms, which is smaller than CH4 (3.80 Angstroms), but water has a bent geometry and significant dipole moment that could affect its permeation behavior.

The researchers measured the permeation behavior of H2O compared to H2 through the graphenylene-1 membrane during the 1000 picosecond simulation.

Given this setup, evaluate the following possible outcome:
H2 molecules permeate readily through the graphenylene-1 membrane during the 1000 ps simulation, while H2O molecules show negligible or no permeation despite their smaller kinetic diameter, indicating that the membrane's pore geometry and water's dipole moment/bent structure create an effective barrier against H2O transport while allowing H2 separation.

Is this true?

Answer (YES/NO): YES